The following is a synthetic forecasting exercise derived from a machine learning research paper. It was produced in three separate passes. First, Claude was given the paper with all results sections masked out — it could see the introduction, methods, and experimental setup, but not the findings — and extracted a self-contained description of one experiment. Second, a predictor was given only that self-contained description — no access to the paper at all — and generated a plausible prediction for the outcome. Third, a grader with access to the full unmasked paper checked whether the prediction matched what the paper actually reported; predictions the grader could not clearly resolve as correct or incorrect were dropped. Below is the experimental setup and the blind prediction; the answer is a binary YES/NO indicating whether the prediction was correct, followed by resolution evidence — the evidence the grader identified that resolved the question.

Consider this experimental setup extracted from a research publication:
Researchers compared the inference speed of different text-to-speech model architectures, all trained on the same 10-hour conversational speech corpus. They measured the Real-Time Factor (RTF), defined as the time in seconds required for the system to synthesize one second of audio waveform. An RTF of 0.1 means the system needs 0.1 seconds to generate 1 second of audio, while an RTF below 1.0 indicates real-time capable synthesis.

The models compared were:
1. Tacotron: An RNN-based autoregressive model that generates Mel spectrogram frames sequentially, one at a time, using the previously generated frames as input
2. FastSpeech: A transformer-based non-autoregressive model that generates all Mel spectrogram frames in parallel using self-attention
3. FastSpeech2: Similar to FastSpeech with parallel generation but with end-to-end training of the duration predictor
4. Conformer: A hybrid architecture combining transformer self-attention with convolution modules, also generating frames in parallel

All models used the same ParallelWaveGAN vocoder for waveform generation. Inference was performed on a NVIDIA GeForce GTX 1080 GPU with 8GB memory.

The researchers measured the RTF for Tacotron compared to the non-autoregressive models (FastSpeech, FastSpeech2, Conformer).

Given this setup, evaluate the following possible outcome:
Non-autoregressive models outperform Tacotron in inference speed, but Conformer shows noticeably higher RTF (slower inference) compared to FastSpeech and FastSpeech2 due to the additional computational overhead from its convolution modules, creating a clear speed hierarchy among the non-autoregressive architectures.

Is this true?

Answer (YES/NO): NO